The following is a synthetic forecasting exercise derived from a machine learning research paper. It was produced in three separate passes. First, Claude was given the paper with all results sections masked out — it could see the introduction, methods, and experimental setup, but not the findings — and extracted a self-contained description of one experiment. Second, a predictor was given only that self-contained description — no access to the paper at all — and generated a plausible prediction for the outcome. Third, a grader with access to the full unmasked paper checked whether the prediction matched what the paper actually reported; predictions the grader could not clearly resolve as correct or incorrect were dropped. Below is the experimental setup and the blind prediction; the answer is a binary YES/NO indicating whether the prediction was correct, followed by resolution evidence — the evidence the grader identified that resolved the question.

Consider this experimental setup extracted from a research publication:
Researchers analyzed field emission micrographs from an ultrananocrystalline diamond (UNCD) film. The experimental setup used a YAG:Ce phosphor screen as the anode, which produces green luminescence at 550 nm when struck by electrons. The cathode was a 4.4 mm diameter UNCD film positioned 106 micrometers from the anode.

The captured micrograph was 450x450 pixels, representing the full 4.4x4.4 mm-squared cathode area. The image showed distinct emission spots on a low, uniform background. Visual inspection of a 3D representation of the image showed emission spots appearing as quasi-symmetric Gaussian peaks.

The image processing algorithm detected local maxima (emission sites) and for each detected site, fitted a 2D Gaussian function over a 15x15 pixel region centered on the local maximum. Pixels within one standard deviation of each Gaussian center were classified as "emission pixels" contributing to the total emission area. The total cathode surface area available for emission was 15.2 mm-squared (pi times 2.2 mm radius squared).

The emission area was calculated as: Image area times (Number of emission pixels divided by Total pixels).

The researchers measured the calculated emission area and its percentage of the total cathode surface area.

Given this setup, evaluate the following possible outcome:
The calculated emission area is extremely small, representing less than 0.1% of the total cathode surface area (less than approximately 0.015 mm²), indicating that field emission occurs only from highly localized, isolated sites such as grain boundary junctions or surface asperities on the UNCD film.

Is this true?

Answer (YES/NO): NO